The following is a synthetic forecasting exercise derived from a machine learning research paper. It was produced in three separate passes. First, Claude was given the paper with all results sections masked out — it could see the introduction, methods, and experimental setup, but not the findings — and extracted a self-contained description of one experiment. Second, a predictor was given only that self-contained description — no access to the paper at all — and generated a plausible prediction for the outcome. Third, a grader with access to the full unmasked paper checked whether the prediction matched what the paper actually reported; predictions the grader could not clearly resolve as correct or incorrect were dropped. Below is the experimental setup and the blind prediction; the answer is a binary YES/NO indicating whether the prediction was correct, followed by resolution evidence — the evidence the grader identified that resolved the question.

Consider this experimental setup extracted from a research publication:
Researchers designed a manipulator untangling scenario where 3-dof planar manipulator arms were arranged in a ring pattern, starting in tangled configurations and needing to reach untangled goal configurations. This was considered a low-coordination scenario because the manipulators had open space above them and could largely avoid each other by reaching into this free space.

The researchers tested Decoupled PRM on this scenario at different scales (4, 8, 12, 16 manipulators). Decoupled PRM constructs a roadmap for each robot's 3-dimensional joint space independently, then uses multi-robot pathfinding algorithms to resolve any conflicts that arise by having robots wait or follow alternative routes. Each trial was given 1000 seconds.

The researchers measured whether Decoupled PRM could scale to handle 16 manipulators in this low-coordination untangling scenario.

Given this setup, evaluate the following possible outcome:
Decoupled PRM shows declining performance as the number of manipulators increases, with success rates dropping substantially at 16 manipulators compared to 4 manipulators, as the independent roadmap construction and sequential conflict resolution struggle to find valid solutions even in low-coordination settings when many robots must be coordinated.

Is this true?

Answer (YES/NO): NO